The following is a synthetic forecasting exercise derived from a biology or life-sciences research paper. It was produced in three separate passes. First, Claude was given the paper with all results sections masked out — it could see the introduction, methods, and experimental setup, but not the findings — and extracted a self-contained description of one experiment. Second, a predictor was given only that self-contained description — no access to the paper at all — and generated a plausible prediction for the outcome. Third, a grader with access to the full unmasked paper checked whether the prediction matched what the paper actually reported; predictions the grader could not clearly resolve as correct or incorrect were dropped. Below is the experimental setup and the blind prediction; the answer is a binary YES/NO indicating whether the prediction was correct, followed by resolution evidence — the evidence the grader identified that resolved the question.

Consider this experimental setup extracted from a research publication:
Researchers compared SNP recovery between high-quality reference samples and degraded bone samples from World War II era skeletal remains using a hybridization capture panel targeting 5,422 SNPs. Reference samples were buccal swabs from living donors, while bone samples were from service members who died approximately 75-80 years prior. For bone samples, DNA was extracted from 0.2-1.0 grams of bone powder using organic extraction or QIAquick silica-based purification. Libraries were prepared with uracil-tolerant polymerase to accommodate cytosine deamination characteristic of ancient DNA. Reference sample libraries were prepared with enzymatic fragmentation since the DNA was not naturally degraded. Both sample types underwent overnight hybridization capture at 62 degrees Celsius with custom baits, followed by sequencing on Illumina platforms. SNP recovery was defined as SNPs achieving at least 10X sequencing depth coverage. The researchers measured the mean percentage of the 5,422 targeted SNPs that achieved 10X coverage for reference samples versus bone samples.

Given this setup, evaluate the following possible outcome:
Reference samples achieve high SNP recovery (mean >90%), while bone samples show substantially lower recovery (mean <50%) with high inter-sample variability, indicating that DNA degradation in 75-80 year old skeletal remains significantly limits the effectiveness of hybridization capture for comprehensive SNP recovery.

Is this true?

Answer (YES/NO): YES